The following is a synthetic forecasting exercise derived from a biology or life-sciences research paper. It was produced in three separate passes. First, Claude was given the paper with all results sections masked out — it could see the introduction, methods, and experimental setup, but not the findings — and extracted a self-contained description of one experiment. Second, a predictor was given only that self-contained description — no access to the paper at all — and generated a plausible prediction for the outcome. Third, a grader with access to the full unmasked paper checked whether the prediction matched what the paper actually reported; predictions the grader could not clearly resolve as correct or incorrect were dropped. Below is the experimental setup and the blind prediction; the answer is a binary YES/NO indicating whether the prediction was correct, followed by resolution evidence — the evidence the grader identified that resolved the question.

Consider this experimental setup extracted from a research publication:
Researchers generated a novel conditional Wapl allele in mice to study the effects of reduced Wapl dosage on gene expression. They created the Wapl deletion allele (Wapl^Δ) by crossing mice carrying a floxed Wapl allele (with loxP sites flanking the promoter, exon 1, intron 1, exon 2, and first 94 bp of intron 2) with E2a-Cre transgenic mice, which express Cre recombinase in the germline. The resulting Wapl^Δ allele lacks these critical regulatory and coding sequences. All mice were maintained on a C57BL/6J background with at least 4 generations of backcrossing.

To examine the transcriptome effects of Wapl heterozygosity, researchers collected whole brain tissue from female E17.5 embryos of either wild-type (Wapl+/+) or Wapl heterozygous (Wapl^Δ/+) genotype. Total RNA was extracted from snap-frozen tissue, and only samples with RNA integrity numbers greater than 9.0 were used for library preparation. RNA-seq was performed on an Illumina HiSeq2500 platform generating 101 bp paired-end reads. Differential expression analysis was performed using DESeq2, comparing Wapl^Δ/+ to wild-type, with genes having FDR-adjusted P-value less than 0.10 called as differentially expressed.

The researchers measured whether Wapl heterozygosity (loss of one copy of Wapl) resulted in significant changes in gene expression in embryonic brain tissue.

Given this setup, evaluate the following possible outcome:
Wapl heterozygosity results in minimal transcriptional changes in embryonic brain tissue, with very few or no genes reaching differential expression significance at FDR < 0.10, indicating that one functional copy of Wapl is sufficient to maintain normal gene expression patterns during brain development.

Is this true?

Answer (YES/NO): NO